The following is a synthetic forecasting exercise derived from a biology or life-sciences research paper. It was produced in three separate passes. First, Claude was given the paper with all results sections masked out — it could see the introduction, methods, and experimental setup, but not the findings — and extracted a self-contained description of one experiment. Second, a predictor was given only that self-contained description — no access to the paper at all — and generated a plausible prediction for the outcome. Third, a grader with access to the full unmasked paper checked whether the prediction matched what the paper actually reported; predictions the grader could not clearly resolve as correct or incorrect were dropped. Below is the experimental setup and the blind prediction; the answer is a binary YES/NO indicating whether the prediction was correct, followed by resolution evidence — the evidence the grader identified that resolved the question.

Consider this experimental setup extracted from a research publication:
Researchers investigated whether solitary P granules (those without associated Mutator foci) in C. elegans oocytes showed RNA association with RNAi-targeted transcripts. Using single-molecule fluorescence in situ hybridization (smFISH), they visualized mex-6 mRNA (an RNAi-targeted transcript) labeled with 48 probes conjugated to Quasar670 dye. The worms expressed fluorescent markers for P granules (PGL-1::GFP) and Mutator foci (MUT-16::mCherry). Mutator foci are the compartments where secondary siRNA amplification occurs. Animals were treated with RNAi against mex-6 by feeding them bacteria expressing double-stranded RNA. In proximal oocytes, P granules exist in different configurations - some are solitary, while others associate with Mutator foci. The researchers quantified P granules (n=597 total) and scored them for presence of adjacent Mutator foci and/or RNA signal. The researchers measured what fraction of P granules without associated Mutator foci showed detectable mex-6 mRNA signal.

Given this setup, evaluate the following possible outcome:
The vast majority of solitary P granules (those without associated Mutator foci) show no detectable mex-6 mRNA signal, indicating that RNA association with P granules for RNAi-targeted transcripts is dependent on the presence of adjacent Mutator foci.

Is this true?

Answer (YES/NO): NO